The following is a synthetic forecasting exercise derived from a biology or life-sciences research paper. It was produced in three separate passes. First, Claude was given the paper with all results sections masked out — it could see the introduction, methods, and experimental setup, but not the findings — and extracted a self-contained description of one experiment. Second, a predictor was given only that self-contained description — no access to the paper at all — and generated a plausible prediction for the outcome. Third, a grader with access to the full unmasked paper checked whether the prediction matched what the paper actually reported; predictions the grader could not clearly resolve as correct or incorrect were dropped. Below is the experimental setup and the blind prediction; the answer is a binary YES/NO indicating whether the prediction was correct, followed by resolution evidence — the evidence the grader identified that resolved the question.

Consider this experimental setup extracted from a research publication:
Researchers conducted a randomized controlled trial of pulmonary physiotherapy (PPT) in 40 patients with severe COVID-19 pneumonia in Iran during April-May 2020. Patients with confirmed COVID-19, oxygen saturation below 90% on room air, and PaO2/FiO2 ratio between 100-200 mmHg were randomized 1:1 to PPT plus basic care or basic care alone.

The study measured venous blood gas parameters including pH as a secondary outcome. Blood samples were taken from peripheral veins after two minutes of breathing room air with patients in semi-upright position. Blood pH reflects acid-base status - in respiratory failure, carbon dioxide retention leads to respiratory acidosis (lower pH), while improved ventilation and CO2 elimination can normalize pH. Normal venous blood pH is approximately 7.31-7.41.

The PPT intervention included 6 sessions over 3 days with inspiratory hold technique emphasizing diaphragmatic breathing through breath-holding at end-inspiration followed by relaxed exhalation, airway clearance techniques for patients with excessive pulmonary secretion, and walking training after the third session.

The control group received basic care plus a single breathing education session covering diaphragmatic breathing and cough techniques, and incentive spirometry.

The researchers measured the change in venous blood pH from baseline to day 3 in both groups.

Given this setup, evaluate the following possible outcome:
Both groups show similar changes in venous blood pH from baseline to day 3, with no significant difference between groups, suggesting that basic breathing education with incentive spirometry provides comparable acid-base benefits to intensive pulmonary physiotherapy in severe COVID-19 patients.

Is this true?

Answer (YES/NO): NO